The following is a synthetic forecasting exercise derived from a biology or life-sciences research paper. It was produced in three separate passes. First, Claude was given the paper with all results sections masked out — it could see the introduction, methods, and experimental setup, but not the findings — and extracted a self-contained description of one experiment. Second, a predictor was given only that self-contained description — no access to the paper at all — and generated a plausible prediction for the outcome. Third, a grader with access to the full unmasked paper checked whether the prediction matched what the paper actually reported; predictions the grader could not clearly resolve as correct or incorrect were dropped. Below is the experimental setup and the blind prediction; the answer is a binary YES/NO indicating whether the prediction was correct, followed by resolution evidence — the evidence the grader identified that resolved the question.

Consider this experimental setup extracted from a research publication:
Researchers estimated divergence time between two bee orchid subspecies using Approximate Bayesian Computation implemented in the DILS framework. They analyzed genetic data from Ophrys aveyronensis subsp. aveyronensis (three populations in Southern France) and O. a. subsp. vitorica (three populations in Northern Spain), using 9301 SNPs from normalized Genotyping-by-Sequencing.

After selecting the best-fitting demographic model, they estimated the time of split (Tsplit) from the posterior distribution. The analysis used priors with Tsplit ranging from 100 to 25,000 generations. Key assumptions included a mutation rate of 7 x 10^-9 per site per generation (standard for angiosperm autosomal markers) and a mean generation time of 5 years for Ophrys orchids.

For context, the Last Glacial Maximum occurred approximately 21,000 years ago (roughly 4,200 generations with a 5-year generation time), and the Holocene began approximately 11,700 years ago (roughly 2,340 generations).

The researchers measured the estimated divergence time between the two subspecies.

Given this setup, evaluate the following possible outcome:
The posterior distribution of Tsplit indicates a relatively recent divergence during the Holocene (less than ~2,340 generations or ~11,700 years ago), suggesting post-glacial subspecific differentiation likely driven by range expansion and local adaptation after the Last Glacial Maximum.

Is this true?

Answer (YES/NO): YES